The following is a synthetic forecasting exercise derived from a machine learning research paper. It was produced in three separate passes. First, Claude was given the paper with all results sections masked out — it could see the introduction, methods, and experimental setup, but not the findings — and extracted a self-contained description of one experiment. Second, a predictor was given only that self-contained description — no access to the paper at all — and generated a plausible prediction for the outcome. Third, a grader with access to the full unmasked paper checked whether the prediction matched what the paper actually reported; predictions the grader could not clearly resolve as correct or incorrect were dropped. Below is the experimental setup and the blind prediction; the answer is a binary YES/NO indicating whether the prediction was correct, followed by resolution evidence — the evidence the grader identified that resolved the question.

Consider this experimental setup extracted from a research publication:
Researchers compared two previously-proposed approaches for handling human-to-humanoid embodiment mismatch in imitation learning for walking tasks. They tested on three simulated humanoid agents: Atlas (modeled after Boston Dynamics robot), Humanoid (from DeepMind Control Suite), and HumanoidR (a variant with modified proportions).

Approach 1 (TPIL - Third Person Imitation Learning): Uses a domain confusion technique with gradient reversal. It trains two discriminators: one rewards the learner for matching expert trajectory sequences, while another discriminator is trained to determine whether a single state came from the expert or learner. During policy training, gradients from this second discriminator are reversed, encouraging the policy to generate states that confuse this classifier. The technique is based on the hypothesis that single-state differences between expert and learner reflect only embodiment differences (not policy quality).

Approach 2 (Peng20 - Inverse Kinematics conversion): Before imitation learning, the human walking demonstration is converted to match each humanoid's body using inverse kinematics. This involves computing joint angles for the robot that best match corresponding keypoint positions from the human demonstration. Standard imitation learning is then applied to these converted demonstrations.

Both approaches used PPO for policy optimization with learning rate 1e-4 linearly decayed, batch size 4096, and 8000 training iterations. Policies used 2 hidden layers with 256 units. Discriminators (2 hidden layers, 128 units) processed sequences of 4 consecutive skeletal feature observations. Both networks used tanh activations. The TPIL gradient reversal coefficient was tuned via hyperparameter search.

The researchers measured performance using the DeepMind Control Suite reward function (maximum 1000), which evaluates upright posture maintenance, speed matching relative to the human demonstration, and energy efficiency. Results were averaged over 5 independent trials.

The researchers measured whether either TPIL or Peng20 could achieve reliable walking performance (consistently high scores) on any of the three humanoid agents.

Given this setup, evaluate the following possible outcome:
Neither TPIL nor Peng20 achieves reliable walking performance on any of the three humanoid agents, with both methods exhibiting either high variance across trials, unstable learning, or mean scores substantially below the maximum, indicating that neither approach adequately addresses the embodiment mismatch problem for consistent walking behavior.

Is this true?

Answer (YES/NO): YES